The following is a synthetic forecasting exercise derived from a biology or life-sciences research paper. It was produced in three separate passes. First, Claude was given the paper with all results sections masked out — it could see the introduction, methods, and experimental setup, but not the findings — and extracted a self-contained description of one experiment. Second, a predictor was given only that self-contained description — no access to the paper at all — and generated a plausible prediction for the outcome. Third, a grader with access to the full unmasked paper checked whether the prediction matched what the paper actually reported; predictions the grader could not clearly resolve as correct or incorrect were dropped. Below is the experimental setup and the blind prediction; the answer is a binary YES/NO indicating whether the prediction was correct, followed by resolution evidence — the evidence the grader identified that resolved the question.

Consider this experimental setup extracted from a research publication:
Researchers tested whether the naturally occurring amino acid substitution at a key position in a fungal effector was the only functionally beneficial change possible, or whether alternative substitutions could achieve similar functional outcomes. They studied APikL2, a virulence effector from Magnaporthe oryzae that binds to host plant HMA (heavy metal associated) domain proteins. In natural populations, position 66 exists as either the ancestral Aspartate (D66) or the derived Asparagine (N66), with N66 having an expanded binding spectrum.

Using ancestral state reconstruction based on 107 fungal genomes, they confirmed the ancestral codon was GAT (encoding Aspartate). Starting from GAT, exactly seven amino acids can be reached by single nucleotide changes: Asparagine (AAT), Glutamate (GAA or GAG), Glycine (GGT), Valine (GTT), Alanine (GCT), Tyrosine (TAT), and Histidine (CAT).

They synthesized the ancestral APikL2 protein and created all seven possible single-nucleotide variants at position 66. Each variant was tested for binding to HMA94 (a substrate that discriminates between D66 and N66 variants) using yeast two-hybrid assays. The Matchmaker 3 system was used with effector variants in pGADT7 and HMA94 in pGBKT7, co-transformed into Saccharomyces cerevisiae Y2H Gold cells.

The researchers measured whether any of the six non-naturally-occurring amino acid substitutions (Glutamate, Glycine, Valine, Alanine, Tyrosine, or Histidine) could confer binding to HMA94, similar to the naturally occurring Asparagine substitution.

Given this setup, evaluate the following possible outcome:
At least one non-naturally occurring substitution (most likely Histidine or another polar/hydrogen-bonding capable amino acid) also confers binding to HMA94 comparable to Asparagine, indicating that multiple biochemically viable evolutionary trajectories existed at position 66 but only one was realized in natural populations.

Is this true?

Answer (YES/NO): NO